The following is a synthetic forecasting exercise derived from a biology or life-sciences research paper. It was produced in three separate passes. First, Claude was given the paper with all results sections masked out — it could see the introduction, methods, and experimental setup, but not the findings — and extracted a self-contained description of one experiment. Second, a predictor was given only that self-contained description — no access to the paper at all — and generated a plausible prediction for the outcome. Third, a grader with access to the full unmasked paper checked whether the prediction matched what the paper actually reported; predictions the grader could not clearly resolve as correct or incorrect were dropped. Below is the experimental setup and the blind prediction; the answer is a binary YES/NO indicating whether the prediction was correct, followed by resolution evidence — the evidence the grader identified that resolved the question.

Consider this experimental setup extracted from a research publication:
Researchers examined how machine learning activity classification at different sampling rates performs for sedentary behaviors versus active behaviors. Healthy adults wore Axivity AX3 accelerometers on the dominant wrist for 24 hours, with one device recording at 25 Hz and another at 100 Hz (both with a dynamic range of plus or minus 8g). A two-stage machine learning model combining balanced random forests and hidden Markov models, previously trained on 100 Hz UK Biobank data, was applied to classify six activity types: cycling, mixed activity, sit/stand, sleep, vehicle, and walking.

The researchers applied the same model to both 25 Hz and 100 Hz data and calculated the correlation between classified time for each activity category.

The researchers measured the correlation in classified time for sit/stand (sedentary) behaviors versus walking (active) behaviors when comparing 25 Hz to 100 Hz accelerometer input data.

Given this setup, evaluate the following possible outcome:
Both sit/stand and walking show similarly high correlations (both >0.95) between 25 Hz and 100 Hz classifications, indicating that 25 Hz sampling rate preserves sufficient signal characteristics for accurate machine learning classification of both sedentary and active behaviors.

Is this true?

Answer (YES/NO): NO